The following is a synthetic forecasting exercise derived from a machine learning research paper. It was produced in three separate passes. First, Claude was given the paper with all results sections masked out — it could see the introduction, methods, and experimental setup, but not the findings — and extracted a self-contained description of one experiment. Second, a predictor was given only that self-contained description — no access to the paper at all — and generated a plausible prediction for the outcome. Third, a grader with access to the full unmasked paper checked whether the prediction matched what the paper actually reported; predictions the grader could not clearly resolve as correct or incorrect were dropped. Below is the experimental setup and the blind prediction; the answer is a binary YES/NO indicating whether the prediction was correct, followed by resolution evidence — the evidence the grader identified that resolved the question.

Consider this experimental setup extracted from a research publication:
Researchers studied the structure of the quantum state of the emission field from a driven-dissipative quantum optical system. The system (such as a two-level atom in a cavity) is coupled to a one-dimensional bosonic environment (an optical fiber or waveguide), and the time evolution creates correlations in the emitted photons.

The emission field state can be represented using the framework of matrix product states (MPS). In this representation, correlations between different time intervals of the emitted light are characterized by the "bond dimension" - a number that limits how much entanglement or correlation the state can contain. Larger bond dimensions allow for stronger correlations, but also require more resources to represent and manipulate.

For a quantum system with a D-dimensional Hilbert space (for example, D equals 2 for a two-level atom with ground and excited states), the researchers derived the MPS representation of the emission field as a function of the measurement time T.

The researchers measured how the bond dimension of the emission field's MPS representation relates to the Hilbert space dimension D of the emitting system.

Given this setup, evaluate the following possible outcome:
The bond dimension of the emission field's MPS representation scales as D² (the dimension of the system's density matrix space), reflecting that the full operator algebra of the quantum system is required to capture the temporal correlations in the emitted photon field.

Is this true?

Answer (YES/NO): NO